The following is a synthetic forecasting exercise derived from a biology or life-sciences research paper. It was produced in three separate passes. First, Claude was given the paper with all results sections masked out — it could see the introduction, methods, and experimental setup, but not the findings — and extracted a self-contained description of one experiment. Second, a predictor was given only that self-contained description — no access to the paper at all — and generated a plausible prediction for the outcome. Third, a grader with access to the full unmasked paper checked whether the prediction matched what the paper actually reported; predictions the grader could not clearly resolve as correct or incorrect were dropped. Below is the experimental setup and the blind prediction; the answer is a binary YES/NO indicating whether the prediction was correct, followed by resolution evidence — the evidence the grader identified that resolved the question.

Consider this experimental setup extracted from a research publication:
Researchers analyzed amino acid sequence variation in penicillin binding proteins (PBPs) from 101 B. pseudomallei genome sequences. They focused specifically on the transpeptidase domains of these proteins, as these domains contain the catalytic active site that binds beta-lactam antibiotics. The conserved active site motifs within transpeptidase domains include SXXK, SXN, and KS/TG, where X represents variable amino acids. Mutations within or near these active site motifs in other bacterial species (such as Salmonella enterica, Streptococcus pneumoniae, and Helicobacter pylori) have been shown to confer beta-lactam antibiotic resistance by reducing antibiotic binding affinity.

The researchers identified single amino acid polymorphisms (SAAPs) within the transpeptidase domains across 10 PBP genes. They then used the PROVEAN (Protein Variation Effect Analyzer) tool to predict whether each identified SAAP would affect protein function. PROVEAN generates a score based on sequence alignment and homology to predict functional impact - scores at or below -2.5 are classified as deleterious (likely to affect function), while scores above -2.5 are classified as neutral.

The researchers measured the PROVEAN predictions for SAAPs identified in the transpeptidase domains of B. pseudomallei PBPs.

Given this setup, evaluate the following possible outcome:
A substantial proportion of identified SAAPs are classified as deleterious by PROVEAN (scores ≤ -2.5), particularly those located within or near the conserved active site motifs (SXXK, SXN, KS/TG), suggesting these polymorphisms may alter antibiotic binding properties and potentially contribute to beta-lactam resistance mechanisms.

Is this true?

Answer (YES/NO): NO